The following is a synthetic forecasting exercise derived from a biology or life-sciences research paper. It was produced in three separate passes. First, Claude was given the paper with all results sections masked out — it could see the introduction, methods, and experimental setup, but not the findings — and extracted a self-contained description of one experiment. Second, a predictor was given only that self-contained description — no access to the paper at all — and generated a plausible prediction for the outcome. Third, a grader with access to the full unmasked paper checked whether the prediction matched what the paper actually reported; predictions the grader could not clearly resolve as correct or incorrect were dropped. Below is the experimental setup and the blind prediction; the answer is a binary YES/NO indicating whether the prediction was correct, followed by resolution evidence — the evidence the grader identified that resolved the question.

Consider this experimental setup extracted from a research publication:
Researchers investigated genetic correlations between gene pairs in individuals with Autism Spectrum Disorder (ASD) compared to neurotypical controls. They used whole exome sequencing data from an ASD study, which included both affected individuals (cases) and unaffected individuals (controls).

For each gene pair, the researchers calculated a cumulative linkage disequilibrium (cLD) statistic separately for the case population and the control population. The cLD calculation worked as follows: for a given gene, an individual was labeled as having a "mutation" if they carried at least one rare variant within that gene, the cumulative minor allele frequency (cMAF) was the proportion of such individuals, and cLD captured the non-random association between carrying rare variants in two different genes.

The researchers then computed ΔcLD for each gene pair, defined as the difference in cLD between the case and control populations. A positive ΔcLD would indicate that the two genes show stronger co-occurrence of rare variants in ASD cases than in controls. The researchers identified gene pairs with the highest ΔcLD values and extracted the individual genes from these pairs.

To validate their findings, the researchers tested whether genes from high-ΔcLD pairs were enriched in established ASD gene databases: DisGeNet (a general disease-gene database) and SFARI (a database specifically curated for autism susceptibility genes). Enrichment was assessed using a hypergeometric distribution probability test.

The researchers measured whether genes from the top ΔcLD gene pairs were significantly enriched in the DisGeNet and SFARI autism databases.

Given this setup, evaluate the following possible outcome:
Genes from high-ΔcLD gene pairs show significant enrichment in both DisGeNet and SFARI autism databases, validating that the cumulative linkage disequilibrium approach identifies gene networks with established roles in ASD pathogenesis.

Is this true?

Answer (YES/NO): YES